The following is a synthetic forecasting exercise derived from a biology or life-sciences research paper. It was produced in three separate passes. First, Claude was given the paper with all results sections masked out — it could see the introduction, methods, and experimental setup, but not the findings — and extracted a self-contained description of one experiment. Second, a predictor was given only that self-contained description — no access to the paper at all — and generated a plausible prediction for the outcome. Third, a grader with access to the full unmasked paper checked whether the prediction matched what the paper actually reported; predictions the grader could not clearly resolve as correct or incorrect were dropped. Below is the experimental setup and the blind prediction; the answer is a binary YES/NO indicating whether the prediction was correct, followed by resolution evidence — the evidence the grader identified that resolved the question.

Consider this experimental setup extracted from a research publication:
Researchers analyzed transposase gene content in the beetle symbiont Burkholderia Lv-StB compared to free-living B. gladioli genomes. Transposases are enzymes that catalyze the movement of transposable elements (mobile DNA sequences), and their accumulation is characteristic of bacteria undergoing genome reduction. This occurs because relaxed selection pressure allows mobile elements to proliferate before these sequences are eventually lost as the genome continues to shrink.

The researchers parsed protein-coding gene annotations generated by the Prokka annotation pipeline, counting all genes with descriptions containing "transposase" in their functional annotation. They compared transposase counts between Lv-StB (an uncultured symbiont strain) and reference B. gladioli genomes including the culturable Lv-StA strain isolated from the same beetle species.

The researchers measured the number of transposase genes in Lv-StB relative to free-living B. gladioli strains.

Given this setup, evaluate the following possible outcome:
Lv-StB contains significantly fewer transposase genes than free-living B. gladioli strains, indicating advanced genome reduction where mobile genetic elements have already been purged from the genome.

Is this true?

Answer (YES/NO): NO